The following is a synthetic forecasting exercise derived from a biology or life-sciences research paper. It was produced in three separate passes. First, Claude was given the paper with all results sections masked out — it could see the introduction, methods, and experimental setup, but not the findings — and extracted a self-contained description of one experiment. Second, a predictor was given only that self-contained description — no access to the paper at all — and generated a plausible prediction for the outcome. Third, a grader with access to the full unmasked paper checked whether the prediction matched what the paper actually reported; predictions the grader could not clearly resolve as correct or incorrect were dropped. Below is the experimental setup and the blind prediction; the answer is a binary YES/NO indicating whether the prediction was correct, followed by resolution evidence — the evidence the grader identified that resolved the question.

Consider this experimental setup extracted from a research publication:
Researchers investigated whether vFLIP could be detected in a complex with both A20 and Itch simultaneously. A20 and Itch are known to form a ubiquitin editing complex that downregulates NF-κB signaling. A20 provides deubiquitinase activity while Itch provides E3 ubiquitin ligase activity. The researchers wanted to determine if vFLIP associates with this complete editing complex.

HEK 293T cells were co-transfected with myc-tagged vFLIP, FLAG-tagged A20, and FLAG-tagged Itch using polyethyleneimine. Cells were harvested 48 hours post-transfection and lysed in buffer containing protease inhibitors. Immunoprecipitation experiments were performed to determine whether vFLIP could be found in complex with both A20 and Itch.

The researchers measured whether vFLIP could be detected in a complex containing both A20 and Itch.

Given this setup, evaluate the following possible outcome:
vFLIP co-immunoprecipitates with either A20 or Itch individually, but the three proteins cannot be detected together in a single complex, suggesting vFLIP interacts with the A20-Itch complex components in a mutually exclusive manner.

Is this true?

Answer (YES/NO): NO